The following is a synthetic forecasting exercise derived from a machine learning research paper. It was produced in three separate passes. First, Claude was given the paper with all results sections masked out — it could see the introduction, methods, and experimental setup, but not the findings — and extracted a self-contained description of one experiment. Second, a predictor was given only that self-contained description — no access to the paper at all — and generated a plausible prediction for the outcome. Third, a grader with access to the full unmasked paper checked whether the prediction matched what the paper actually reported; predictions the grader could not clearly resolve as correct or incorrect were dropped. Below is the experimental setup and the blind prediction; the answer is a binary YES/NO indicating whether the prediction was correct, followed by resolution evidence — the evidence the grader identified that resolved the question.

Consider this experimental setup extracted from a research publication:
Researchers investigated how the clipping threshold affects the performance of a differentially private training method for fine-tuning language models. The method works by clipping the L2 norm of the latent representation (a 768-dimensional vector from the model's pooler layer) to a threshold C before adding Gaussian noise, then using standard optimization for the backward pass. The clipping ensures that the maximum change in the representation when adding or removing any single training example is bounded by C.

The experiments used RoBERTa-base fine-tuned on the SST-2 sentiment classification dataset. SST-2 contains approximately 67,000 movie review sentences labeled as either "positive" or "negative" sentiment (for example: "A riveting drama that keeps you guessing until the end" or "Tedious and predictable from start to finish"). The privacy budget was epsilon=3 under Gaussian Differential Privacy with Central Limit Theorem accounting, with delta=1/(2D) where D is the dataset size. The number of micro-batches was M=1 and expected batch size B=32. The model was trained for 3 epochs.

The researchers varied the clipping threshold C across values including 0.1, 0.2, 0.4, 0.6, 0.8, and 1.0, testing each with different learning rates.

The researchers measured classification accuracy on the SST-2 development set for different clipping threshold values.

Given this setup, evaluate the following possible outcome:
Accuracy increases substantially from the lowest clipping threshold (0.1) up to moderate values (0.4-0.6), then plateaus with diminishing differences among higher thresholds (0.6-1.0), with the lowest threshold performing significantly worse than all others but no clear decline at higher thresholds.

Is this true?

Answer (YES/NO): YES